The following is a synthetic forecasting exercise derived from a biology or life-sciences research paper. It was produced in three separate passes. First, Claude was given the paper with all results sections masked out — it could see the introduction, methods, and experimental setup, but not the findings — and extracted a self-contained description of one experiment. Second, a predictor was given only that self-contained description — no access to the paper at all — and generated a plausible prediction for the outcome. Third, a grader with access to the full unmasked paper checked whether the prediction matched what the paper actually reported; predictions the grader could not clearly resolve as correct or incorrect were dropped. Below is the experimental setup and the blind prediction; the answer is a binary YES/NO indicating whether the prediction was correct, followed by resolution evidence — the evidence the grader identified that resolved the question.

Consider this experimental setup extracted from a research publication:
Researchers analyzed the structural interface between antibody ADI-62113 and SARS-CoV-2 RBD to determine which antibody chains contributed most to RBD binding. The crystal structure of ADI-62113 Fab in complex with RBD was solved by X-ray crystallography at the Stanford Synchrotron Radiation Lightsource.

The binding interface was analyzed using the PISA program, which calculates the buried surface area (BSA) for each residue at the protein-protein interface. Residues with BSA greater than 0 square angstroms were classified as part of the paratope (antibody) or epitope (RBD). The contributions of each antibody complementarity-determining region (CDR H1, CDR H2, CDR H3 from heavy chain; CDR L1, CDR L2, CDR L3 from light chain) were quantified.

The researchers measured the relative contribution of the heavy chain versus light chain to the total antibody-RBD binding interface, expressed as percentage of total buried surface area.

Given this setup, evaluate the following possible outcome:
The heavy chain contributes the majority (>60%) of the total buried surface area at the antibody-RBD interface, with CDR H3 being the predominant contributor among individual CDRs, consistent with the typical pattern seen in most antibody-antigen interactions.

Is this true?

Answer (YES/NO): YES